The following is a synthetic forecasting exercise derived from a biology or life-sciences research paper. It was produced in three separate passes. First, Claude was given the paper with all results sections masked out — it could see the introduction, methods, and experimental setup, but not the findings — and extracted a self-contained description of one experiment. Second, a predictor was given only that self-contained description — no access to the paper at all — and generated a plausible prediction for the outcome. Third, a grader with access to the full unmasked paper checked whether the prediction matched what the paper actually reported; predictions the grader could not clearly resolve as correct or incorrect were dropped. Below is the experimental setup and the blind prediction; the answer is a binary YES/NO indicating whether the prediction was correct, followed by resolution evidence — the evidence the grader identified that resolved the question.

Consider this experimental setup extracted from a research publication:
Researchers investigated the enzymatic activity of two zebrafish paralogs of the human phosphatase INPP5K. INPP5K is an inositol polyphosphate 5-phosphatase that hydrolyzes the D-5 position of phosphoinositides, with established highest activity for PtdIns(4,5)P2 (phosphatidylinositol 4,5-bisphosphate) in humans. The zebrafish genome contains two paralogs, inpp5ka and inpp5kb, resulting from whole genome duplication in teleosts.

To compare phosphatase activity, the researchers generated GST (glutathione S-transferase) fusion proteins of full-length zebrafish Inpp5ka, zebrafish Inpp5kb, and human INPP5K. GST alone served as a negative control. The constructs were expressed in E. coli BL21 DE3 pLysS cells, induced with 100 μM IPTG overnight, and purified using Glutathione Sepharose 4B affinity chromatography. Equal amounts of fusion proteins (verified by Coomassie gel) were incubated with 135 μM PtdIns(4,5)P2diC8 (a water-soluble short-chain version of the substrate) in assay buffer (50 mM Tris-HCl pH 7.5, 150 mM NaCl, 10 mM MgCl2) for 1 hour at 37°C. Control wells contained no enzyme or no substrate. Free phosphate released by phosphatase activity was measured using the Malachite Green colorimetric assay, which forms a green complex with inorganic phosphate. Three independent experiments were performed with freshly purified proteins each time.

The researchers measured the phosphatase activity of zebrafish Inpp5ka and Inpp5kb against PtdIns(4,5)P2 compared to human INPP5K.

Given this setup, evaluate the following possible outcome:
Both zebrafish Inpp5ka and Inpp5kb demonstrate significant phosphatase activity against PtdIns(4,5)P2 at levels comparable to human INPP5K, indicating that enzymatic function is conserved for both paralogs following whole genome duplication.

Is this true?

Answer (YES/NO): NO